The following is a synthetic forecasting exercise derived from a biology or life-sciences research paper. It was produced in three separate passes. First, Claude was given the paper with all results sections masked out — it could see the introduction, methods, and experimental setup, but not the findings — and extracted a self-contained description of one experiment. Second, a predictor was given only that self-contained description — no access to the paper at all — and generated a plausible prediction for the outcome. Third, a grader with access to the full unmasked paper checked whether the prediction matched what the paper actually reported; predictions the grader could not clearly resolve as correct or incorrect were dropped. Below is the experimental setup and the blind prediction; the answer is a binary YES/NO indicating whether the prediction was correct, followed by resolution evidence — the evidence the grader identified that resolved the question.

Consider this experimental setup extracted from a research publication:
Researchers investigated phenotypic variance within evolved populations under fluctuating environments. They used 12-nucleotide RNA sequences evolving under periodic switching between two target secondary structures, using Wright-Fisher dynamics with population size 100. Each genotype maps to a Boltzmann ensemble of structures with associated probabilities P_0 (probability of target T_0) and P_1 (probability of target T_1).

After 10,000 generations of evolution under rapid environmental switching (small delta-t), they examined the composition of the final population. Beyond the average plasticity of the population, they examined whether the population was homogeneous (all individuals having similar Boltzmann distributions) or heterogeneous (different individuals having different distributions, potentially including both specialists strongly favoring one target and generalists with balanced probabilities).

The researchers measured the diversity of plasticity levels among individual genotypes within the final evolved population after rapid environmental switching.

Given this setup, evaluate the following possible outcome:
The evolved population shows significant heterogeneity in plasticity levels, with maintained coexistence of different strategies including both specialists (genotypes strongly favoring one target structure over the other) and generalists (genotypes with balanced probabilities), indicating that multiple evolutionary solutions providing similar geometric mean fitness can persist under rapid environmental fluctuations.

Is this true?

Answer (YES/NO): NO